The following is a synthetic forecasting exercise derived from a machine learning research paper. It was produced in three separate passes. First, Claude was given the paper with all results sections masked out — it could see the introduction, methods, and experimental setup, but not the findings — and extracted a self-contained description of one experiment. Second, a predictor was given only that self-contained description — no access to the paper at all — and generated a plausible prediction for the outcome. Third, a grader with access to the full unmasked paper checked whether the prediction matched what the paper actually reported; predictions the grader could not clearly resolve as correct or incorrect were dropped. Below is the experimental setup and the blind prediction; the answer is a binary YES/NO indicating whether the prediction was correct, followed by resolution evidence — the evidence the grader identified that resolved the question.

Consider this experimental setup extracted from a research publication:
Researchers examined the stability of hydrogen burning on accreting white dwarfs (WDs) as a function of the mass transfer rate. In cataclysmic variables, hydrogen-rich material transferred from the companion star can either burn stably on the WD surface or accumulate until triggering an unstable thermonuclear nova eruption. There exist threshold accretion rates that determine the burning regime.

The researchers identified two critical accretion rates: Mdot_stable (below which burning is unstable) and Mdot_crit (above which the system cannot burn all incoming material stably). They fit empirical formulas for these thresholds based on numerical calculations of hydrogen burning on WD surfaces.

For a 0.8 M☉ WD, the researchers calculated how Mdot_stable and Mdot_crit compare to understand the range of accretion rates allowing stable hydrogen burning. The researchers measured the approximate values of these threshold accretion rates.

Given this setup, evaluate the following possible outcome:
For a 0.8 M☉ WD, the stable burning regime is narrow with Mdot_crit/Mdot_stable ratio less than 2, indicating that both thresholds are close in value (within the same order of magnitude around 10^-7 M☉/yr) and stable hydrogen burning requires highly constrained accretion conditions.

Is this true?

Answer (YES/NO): NO